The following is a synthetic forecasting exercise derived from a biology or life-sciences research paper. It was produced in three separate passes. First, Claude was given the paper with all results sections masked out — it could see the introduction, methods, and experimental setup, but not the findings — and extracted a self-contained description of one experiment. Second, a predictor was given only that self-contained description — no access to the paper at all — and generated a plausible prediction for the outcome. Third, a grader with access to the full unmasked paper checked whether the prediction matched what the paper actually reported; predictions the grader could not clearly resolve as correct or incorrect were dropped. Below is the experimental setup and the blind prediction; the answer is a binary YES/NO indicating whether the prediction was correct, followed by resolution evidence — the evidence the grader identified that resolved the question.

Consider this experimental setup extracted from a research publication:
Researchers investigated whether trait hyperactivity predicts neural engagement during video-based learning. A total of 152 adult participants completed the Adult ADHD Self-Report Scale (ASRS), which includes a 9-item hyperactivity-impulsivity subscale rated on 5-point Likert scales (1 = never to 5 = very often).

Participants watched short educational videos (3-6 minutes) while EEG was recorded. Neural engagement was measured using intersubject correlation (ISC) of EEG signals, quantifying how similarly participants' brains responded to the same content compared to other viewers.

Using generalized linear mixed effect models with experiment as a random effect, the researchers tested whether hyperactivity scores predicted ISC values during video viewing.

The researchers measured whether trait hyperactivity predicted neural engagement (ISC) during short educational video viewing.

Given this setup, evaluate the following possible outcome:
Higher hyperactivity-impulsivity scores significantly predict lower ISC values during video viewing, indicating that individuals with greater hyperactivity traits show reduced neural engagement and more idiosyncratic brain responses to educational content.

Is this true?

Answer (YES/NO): NO